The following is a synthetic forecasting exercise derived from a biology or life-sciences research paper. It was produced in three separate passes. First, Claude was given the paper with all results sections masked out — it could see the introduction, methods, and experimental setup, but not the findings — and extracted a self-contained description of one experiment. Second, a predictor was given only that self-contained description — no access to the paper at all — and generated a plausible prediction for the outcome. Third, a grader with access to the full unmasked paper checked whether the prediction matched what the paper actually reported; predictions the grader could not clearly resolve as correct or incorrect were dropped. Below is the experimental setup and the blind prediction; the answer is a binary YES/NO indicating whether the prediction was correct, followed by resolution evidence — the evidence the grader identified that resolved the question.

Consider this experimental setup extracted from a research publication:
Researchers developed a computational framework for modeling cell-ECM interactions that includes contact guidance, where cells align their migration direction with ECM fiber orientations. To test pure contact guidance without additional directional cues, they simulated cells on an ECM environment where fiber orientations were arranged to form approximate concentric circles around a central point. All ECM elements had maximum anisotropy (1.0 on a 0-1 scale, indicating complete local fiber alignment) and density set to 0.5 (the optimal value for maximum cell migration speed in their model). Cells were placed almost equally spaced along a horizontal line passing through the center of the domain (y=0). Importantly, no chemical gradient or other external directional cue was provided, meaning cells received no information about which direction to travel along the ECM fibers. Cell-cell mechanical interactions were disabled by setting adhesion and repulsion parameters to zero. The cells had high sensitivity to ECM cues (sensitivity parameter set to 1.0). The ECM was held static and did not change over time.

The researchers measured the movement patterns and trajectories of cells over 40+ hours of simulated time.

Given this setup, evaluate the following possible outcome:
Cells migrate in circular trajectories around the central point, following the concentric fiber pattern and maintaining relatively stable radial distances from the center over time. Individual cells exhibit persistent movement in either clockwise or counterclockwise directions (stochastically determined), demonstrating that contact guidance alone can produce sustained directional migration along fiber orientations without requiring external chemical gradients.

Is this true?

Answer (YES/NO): NO